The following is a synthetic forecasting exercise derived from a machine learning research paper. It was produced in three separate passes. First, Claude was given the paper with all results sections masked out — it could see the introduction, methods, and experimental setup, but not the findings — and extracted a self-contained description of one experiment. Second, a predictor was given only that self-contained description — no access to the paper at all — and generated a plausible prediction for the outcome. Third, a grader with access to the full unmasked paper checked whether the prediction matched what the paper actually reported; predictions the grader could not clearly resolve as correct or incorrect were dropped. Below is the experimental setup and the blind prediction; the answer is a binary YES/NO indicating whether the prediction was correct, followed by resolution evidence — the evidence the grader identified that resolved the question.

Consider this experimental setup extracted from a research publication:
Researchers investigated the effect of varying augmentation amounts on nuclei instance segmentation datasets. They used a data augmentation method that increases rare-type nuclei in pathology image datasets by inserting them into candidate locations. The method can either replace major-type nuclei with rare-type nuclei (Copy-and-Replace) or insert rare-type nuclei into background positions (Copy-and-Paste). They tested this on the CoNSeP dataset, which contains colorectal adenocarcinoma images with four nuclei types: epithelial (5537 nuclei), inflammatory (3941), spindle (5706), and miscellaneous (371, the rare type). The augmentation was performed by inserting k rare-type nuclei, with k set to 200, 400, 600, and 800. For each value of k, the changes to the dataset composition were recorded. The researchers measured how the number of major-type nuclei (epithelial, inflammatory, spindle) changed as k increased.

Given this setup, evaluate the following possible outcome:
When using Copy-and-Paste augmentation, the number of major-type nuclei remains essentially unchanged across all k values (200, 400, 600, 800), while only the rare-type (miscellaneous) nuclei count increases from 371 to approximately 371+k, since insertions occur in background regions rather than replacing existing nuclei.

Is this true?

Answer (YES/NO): NO